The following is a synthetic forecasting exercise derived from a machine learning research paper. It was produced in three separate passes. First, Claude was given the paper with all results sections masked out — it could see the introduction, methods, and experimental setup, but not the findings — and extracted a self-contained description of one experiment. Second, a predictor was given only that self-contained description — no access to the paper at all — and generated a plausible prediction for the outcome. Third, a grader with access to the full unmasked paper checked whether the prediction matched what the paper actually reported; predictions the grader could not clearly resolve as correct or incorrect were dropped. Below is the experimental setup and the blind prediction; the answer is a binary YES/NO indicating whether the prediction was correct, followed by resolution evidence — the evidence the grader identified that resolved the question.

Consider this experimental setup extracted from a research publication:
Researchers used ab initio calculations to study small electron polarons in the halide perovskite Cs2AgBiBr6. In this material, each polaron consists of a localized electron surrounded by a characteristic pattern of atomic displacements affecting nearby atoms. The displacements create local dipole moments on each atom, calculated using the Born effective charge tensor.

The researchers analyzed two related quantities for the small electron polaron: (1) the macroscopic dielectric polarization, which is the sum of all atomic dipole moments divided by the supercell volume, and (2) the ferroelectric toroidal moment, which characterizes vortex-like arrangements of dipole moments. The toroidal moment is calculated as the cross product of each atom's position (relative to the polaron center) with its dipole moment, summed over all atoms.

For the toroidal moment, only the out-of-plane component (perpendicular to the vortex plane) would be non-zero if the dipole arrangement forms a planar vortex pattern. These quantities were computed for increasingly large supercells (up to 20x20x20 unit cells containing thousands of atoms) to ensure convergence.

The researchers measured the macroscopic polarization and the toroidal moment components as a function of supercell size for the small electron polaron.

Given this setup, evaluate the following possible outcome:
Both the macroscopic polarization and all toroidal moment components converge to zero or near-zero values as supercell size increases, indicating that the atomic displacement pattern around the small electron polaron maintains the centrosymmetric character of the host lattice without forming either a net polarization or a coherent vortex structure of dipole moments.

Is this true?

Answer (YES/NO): NO